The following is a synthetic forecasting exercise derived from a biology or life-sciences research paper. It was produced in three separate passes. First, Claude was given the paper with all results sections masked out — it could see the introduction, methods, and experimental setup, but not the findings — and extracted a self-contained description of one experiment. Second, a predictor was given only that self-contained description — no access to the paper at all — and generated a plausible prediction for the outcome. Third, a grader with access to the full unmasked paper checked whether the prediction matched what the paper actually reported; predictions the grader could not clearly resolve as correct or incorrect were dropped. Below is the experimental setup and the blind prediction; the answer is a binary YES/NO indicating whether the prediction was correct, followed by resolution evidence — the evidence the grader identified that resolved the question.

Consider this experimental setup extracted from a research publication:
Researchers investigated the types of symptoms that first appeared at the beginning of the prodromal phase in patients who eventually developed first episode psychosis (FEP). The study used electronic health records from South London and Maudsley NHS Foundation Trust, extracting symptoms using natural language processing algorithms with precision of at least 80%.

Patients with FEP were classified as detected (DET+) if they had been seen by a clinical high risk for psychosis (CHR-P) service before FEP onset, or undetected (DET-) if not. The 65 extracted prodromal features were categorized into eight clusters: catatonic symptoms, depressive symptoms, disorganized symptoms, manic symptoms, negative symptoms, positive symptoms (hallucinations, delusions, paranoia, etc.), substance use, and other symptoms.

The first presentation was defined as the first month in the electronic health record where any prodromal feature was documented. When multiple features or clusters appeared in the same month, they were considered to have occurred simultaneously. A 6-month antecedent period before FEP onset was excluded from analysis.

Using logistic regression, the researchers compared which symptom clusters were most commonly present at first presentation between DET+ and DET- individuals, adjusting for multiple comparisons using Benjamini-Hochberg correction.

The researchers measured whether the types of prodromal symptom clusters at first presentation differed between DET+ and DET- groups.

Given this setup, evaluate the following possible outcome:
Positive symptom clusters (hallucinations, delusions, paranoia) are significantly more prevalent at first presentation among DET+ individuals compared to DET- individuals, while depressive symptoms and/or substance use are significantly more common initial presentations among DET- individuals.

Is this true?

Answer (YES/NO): NO